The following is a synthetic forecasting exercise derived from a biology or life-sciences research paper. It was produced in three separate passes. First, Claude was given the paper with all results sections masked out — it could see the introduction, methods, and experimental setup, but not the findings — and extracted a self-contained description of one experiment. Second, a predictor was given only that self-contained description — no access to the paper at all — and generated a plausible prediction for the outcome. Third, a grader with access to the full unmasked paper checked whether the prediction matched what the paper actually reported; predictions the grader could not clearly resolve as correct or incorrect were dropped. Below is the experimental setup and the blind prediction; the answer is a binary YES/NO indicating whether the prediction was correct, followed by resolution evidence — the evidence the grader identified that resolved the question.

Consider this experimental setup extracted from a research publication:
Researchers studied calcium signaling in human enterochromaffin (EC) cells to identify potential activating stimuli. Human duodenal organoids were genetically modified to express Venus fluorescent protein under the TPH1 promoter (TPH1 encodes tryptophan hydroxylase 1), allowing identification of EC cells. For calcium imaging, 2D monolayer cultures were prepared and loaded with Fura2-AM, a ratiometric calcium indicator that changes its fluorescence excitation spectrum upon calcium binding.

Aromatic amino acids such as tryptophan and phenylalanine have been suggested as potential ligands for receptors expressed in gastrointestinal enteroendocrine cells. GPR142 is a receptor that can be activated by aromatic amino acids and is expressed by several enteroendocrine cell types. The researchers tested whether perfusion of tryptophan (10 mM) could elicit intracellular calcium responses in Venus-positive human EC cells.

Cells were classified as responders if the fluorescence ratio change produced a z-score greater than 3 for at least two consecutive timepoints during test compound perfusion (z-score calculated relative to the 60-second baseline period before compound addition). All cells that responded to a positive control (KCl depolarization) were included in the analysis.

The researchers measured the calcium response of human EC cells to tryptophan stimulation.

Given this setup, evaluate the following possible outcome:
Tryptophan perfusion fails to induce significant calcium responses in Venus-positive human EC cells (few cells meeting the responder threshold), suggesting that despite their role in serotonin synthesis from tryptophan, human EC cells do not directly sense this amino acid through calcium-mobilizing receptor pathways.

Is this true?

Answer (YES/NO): NO